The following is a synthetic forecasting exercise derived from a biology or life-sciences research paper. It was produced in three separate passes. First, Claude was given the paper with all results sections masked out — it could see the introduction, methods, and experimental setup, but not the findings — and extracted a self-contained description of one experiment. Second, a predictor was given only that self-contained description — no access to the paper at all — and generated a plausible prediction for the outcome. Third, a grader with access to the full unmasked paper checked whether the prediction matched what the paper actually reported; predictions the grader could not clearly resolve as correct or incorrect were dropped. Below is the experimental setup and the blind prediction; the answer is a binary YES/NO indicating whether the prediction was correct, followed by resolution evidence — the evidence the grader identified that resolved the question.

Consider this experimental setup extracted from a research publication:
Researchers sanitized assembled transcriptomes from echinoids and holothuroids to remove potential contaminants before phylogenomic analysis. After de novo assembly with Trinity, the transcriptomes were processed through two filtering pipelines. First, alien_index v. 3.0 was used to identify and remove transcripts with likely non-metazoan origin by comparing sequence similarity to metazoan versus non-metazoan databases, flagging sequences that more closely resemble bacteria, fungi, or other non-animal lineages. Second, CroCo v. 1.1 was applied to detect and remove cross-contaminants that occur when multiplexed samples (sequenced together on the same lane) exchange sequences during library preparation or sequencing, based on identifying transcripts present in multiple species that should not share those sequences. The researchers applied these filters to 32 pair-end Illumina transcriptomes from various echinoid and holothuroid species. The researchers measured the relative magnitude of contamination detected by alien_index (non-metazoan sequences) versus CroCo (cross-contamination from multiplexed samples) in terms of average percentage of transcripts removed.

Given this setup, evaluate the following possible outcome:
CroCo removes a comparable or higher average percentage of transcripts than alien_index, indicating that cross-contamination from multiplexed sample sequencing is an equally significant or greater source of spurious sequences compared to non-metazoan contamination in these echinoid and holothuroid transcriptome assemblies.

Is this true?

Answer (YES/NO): YES